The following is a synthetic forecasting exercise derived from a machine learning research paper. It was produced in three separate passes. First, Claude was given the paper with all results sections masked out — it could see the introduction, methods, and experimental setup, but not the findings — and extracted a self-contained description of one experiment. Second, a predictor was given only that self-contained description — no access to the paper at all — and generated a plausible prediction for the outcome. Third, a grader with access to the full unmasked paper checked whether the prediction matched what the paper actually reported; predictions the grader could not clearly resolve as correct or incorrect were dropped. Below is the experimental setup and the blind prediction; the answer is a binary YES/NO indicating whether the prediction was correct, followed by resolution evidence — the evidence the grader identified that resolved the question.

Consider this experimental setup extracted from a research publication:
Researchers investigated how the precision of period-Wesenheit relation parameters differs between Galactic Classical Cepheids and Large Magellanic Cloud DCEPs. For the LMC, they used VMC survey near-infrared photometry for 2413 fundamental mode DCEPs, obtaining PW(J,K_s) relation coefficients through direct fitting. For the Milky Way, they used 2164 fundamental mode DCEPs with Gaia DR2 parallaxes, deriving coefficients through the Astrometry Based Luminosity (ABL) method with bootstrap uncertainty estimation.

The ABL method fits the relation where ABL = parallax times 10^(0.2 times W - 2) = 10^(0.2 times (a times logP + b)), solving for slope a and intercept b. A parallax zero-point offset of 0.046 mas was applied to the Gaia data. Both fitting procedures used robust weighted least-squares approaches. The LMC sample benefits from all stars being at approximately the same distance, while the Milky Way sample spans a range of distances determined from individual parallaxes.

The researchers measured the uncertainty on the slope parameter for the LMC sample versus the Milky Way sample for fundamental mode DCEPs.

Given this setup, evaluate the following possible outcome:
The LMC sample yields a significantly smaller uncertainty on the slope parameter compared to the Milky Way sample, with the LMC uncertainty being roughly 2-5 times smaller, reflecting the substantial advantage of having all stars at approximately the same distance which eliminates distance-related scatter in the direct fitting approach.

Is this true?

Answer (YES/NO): NO